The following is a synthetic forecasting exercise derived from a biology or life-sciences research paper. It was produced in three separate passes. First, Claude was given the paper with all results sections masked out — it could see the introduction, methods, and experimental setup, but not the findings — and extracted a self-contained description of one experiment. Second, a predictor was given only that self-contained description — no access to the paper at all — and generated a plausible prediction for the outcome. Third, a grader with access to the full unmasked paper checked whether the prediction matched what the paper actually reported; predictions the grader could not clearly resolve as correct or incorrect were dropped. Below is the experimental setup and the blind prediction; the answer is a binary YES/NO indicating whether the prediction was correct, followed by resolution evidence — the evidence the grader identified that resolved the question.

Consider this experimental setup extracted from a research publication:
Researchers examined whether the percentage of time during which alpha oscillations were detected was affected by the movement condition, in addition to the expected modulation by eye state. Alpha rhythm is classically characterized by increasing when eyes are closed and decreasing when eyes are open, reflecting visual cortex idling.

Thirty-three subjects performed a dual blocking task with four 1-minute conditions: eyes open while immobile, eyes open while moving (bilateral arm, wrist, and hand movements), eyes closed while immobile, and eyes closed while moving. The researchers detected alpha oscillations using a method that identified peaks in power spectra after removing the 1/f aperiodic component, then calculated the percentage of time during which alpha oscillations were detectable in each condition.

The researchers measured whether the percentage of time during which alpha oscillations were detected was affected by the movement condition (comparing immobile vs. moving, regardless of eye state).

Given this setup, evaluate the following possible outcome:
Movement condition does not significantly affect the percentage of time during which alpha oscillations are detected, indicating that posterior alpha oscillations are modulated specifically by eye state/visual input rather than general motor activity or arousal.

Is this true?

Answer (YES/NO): YES